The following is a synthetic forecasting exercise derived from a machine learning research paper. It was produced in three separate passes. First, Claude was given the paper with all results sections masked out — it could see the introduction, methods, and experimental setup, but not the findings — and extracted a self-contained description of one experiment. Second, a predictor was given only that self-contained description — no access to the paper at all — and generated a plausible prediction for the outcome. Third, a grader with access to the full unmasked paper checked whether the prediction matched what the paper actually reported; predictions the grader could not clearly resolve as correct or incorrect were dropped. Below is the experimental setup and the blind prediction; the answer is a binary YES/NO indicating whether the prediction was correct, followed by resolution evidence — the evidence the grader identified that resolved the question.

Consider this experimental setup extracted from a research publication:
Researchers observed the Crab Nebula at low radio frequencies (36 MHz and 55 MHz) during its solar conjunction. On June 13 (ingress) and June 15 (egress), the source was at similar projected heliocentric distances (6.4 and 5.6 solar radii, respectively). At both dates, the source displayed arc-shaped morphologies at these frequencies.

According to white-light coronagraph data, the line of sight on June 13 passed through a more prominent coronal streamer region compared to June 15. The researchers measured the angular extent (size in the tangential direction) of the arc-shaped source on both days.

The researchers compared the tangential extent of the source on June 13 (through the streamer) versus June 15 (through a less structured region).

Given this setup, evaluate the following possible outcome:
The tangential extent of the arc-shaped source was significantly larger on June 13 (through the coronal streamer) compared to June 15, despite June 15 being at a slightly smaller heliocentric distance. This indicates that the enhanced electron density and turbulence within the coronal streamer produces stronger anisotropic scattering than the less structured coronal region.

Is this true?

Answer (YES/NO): YES